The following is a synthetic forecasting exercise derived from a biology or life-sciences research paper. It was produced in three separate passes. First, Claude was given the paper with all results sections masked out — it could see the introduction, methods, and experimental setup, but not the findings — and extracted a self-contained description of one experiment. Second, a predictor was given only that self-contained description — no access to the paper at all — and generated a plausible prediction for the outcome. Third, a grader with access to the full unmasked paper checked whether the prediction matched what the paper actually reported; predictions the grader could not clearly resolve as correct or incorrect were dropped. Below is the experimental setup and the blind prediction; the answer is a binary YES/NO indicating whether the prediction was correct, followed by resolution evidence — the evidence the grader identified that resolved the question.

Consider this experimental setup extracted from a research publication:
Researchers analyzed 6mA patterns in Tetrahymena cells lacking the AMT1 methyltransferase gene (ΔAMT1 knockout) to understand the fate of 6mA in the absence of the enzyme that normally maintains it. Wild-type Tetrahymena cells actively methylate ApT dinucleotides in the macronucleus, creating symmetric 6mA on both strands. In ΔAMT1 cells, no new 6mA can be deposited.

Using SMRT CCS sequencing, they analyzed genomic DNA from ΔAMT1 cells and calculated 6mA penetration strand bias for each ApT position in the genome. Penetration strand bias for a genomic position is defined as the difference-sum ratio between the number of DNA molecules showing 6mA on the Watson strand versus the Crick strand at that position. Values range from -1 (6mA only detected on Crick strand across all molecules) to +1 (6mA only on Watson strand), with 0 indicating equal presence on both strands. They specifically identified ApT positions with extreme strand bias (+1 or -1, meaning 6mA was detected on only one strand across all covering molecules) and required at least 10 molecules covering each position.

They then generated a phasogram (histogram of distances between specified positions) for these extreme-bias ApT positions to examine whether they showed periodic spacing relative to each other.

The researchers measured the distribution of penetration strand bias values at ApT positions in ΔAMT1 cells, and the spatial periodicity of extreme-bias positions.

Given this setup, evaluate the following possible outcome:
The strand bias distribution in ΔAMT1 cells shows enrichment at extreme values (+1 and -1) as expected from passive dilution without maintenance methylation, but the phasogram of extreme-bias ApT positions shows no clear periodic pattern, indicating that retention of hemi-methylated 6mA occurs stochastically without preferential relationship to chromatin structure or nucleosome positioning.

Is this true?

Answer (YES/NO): NO